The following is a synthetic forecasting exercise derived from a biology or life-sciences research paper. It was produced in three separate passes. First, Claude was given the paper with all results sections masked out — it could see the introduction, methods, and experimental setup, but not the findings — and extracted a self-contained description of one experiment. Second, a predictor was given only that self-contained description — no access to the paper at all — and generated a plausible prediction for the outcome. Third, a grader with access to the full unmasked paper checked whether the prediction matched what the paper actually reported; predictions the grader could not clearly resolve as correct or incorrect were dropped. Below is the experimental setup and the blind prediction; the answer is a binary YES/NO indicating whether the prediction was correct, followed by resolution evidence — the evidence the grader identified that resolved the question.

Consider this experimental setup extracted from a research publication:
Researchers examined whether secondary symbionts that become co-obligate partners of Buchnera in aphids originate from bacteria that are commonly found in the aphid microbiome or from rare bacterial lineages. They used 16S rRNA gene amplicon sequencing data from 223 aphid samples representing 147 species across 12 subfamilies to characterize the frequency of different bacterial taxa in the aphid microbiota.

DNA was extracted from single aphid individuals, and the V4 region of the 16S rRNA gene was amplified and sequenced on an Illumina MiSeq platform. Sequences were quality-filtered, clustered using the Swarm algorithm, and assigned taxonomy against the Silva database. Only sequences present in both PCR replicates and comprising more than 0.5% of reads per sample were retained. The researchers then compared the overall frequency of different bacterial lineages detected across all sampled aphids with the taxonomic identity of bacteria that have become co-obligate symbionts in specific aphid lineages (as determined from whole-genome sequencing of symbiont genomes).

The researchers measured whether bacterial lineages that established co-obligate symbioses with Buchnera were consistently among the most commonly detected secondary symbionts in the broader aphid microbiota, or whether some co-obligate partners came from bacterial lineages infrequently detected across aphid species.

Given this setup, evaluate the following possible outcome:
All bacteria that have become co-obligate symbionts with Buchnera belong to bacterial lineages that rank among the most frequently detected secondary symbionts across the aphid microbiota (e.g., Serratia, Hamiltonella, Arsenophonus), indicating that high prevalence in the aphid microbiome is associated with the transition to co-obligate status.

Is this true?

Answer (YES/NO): NO